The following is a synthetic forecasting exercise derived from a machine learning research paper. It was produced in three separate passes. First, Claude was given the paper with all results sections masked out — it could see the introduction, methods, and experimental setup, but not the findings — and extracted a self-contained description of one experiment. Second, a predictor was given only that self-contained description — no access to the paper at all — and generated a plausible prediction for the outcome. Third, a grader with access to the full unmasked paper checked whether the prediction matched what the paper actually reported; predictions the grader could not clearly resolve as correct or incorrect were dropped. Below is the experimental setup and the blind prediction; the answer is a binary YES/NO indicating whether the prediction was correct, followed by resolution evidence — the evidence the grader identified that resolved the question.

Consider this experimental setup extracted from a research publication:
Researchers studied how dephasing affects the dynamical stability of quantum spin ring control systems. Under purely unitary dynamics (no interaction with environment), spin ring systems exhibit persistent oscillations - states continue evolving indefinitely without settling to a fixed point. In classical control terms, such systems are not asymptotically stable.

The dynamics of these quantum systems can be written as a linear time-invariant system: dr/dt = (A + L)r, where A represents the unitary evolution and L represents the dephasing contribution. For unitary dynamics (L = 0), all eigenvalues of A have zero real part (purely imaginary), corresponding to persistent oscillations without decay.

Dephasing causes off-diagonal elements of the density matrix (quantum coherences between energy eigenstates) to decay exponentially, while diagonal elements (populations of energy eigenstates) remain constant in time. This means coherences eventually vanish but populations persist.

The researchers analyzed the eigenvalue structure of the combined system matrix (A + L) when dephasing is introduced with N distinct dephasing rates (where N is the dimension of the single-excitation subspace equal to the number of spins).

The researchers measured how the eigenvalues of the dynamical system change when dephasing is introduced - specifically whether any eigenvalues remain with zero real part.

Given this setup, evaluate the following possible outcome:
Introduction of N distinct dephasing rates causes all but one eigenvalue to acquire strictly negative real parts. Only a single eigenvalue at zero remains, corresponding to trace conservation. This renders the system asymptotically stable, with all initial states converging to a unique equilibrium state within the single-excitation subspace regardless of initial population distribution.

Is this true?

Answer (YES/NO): NO